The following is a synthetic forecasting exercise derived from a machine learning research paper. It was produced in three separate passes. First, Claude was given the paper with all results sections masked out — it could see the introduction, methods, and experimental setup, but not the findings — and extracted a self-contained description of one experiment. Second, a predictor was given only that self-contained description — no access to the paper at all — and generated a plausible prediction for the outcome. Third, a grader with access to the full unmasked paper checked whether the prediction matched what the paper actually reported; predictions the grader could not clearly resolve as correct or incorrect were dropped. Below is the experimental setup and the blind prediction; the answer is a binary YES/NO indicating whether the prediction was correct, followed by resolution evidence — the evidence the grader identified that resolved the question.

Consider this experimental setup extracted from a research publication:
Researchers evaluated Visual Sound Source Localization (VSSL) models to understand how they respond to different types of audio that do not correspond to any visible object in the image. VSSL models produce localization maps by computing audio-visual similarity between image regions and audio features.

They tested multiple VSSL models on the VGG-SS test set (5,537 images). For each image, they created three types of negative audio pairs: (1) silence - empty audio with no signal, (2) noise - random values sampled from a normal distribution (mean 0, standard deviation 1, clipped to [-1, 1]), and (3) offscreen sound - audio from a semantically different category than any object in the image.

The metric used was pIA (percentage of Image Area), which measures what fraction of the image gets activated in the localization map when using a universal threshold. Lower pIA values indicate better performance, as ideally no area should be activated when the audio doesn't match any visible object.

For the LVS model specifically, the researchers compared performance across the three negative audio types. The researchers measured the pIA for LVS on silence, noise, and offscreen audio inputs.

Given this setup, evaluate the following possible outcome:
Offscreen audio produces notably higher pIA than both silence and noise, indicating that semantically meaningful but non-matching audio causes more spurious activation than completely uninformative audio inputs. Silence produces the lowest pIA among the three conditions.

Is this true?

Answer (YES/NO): NO